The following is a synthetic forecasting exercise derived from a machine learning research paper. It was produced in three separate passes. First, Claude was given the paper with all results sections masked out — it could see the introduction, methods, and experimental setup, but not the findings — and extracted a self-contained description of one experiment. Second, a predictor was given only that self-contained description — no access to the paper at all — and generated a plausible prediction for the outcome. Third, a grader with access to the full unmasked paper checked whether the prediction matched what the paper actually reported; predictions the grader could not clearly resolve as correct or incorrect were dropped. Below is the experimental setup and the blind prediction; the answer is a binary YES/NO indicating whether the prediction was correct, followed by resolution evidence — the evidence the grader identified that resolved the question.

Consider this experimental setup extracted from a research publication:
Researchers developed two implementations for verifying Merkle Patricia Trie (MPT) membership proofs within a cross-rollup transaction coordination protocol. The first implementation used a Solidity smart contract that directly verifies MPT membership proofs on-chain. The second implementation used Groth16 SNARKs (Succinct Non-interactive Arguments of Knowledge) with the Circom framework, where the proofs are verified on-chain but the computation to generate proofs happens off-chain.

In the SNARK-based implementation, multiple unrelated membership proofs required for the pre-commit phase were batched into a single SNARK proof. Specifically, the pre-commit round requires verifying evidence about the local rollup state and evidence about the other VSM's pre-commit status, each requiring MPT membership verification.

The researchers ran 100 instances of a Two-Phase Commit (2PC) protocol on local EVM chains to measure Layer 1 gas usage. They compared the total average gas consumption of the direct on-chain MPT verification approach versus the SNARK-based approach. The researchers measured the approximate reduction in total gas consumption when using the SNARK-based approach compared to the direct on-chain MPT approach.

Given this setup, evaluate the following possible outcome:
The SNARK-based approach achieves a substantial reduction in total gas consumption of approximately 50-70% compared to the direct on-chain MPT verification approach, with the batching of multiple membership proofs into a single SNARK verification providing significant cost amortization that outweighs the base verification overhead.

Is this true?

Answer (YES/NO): YES